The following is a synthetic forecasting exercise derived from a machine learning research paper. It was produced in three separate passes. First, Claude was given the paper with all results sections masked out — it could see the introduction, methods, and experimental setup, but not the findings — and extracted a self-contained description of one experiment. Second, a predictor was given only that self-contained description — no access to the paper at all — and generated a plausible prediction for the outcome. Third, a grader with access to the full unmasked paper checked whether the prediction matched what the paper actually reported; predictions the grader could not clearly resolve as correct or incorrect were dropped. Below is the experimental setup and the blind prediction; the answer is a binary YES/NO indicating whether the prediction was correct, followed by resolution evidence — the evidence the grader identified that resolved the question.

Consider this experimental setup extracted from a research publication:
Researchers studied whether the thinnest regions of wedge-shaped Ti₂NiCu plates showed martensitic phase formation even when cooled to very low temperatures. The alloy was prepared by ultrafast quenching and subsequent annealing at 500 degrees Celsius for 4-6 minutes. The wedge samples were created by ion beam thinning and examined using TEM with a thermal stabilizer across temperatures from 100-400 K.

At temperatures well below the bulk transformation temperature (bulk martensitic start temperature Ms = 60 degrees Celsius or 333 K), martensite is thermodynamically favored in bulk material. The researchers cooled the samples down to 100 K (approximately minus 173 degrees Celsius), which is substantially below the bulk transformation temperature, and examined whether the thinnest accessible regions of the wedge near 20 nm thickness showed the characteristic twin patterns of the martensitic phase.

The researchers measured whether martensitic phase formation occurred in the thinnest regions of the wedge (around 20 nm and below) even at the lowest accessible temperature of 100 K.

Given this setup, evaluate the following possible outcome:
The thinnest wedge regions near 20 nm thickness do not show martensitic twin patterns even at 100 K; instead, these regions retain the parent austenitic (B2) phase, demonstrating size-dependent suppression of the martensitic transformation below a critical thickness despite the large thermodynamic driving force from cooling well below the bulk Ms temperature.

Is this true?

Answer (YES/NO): YES